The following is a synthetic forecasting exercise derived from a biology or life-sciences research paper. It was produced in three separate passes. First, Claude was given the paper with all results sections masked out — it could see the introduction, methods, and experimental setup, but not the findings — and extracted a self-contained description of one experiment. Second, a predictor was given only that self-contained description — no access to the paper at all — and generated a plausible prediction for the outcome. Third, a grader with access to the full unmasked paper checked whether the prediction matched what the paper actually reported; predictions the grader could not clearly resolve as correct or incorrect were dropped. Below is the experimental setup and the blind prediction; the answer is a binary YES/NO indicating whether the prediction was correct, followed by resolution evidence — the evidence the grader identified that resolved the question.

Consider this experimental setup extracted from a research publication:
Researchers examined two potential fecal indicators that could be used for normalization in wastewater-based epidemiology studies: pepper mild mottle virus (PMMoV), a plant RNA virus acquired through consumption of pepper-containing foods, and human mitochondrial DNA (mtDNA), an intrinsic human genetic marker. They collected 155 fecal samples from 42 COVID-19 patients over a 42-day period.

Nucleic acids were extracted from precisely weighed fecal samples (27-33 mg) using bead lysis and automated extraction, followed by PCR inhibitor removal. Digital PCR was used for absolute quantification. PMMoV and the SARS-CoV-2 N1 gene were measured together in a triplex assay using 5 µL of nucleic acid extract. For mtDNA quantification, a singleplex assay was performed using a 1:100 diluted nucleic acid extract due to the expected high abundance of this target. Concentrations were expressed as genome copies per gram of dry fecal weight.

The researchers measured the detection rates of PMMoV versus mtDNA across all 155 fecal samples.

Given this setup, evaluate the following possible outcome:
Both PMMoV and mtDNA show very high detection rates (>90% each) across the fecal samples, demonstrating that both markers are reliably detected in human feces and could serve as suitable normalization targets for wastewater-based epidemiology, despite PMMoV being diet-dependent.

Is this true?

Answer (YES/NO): YES